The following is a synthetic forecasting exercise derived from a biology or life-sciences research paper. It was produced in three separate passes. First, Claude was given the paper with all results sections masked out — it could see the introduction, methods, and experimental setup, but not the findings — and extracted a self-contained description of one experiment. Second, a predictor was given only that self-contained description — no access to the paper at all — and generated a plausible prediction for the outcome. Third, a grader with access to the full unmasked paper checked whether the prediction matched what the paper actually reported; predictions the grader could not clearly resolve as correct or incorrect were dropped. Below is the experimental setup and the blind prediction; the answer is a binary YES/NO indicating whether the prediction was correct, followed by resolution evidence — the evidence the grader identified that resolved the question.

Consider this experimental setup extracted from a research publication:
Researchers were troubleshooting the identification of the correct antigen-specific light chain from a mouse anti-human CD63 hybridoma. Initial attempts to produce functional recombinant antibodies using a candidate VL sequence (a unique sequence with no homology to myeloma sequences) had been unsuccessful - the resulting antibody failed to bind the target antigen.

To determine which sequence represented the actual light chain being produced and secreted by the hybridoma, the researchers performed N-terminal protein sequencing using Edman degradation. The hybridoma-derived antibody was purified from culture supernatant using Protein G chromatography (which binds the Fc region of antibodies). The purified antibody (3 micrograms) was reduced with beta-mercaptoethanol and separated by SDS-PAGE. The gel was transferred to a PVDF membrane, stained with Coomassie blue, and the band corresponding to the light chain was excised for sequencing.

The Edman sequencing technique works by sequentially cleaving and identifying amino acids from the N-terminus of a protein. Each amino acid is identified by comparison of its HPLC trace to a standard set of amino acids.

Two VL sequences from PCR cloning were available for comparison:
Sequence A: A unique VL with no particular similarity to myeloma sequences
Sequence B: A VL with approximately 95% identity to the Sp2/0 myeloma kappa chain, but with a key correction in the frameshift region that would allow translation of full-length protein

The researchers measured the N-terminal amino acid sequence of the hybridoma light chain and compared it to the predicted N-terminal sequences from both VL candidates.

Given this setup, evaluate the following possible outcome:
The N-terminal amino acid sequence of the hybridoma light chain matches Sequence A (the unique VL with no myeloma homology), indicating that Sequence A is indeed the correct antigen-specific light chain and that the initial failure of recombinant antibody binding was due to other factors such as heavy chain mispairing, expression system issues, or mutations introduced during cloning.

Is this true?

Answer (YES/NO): NO